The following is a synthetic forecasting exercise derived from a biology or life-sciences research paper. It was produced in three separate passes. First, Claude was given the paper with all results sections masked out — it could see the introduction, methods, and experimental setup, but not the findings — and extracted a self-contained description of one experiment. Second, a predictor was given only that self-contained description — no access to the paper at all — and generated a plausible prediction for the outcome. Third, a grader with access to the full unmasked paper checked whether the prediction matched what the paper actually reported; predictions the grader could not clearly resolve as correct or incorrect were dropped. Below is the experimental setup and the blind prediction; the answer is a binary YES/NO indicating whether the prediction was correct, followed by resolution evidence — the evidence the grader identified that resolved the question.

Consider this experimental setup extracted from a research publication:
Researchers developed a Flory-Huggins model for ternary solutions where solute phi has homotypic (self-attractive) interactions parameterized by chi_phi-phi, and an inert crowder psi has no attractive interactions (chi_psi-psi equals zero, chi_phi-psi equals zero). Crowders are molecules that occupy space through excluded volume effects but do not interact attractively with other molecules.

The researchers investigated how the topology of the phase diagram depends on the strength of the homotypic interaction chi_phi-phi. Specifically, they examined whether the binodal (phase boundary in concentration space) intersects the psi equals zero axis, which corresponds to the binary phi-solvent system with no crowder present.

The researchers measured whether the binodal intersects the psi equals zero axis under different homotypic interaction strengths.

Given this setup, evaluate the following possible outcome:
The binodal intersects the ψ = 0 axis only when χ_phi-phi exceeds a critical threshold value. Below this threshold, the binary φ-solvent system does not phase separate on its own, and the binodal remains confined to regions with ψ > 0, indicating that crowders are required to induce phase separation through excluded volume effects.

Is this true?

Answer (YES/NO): YES